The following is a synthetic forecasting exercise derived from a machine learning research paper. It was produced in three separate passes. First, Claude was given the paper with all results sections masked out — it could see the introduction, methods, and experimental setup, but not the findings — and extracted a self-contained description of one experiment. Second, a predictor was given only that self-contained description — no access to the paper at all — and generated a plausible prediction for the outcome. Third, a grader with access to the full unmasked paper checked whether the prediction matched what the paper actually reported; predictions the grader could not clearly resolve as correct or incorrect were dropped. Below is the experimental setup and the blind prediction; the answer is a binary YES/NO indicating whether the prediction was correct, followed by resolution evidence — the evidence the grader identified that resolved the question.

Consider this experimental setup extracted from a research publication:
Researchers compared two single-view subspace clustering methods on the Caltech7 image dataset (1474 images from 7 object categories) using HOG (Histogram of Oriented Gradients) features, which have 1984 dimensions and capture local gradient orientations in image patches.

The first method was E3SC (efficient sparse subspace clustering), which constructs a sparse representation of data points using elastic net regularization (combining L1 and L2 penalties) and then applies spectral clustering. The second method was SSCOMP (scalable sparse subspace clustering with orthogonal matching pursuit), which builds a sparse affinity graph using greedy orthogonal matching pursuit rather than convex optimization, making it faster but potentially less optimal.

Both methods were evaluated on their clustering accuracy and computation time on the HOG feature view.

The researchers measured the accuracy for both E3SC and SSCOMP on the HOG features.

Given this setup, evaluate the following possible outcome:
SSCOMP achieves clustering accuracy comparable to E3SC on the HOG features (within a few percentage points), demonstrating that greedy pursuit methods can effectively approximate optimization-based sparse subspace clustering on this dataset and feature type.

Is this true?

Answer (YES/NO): YES